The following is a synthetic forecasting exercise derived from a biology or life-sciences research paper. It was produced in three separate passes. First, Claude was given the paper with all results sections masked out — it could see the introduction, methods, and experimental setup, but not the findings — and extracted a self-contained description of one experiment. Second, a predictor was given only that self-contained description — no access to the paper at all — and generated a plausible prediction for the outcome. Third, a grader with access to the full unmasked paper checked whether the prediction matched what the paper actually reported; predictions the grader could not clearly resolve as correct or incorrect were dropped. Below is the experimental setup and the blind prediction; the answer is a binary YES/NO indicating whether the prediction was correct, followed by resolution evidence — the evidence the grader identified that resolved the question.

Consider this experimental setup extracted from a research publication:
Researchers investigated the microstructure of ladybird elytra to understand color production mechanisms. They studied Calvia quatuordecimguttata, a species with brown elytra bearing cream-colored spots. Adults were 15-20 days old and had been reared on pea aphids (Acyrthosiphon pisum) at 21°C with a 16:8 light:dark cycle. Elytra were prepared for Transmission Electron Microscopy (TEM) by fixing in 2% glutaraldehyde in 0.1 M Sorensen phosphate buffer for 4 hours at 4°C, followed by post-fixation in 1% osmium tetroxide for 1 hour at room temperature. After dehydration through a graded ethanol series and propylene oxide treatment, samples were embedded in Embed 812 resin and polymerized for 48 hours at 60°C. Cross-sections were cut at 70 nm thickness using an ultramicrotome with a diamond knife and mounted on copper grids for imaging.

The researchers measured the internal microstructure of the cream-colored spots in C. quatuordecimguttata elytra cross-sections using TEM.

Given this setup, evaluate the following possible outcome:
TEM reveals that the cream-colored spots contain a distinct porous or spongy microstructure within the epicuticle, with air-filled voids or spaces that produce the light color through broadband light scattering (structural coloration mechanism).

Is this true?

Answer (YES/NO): NO